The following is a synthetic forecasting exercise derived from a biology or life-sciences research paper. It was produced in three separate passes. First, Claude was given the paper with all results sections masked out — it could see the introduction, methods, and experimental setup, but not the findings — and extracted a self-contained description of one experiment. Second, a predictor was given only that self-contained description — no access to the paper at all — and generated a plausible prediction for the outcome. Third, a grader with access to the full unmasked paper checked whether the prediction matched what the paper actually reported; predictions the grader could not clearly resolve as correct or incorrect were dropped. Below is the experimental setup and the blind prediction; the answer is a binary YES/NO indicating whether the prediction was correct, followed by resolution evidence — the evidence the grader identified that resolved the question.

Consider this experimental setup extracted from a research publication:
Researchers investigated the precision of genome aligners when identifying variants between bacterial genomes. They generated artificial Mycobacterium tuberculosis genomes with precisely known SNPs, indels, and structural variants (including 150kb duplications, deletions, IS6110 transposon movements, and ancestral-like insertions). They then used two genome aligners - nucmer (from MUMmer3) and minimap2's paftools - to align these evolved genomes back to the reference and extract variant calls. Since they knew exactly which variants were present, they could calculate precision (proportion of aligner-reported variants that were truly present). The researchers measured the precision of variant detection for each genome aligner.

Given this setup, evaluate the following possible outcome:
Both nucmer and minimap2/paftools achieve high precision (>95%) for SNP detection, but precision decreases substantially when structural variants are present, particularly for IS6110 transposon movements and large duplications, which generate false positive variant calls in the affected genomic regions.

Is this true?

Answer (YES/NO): NO